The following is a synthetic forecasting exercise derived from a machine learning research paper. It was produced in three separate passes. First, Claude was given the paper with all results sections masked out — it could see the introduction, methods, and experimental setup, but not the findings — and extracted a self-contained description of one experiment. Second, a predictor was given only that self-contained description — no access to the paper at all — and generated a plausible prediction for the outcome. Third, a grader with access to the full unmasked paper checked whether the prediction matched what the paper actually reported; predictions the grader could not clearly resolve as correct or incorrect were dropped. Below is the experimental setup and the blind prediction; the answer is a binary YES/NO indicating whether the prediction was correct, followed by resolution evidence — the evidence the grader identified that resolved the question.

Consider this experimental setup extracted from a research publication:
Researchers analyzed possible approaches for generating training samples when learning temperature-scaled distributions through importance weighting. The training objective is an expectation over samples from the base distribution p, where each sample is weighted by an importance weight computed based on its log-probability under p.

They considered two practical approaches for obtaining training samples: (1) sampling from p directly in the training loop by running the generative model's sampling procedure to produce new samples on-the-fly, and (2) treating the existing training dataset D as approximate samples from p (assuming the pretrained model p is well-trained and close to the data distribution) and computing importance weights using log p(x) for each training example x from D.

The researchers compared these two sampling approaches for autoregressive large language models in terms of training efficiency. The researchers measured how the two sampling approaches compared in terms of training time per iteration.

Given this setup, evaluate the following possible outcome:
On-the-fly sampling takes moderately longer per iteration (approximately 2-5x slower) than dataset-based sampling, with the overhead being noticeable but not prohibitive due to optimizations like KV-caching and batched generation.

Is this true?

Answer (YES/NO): YES